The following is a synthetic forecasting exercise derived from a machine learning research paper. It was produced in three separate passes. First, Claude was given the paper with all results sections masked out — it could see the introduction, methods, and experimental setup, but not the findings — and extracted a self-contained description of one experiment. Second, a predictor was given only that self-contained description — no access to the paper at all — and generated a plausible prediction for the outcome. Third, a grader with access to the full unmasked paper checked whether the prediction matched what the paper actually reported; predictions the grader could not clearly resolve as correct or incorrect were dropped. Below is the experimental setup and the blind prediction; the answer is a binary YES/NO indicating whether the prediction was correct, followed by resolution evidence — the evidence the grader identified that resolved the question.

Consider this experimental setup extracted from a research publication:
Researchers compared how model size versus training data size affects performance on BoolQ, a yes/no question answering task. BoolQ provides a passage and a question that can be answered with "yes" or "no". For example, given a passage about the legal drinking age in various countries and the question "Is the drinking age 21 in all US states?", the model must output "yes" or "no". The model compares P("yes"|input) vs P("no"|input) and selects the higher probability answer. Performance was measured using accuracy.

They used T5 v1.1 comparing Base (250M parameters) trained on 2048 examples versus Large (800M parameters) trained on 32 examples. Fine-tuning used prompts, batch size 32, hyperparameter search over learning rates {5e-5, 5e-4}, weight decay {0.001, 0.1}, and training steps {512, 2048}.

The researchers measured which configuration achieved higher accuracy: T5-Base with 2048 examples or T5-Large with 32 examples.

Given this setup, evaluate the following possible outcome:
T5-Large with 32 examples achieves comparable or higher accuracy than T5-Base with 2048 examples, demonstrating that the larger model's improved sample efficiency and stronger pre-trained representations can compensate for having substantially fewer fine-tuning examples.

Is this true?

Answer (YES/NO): NO